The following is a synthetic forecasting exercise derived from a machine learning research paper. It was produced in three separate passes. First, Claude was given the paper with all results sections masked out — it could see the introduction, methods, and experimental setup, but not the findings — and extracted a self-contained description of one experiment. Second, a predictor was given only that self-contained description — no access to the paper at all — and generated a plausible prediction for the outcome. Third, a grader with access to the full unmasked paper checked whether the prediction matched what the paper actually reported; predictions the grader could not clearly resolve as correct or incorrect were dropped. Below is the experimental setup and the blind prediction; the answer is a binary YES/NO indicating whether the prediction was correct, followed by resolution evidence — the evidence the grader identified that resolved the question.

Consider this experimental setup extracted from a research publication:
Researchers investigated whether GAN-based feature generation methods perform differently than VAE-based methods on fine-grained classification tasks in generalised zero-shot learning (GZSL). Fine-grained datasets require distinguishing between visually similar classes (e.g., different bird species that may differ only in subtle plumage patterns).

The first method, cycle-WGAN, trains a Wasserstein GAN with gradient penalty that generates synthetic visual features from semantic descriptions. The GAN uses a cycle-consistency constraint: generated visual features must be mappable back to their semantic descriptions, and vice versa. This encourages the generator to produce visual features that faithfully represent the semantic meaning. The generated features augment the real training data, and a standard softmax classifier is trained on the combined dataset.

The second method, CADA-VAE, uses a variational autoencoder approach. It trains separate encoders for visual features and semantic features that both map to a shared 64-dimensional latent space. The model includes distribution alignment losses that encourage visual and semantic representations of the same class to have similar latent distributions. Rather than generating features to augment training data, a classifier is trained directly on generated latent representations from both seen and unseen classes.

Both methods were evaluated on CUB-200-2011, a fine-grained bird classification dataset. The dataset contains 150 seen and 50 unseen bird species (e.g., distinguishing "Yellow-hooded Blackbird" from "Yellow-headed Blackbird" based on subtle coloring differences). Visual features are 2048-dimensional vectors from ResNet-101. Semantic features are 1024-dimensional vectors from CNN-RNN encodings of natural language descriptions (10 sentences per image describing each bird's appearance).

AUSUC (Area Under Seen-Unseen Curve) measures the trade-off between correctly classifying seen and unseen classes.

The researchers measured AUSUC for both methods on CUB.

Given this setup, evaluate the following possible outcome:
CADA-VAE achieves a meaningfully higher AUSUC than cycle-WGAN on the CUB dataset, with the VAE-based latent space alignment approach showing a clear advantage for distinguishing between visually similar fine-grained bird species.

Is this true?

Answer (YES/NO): NO